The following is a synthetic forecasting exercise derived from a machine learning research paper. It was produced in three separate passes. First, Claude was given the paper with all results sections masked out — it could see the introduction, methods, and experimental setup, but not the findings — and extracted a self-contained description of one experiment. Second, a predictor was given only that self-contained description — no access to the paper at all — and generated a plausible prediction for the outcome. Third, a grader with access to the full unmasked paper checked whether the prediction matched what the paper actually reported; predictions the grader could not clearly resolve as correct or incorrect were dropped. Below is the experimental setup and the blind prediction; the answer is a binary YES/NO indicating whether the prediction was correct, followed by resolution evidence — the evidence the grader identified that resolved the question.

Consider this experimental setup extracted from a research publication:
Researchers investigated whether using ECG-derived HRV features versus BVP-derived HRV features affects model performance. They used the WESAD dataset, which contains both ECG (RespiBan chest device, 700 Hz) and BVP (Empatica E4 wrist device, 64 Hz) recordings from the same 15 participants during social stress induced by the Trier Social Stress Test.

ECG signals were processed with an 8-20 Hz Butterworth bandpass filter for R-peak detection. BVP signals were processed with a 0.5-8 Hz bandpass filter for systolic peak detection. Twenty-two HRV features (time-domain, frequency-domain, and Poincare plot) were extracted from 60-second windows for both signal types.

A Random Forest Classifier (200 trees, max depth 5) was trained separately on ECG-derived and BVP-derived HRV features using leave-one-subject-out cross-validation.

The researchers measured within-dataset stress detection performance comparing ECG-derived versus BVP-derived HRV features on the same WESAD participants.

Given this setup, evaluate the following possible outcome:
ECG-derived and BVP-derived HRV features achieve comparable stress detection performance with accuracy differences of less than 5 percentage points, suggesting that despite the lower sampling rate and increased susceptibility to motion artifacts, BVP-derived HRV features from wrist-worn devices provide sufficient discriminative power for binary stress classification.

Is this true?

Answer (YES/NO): YES